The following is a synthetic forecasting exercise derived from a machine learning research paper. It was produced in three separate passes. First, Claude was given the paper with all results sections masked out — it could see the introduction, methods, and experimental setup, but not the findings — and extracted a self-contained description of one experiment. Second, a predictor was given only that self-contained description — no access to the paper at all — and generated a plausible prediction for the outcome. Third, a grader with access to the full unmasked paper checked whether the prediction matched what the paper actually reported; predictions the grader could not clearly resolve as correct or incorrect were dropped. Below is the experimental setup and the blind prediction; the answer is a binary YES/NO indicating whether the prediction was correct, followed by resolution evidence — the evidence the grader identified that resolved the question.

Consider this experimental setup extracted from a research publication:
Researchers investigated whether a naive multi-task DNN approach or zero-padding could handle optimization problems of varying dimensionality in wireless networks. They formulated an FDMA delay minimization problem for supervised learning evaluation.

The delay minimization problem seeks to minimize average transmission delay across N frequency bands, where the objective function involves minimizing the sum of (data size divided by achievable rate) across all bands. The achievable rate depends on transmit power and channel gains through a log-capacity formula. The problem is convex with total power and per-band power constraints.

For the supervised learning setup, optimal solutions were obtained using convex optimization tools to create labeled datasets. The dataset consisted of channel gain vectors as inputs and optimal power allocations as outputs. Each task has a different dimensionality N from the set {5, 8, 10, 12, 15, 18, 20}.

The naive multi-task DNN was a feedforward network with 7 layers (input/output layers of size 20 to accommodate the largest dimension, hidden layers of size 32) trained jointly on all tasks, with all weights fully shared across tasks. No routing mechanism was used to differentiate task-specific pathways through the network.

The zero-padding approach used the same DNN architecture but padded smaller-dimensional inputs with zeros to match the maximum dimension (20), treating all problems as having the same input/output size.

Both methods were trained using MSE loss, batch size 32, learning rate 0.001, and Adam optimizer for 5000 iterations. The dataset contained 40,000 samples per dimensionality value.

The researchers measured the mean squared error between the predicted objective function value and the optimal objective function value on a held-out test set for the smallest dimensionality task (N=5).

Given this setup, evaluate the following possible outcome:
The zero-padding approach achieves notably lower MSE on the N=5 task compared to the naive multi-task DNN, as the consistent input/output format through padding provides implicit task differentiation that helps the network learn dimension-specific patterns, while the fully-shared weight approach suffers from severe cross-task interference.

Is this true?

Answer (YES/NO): NO